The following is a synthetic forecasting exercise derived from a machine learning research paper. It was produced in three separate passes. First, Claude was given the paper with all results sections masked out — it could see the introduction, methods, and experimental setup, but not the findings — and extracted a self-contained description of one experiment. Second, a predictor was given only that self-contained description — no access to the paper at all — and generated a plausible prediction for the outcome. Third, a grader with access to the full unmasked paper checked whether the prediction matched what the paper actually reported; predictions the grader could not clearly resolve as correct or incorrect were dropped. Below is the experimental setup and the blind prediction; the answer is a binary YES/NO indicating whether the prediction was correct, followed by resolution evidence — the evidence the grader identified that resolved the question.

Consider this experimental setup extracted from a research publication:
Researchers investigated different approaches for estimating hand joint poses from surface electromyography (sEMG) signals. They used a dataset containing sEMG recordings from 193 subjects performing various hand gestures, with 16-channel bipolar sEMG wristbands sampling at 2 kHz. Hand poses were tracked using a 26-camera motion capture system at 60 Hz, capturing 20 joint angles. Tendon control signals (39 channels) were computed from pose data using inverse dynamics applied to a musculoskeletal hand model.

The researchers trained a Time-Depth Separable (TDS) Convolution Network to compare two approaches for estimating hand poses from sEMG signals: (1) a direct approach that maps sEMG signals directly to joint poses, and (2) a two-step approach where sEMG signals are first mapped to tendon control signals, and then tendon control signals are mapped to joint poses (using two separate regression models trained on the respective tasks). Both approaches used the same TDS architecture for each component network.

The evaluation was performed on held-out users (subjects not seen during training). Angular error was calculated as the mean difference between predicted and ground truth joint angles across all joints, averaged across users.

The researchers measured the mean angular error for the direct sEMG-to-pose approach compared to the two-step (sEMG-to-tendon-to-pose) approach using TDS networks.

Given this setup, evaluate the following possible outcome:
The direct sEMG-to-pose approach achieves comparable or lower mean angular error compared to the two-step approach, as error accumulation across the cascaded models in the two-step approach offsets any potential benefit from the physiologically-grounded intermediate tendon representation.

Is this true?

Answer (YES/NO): YES